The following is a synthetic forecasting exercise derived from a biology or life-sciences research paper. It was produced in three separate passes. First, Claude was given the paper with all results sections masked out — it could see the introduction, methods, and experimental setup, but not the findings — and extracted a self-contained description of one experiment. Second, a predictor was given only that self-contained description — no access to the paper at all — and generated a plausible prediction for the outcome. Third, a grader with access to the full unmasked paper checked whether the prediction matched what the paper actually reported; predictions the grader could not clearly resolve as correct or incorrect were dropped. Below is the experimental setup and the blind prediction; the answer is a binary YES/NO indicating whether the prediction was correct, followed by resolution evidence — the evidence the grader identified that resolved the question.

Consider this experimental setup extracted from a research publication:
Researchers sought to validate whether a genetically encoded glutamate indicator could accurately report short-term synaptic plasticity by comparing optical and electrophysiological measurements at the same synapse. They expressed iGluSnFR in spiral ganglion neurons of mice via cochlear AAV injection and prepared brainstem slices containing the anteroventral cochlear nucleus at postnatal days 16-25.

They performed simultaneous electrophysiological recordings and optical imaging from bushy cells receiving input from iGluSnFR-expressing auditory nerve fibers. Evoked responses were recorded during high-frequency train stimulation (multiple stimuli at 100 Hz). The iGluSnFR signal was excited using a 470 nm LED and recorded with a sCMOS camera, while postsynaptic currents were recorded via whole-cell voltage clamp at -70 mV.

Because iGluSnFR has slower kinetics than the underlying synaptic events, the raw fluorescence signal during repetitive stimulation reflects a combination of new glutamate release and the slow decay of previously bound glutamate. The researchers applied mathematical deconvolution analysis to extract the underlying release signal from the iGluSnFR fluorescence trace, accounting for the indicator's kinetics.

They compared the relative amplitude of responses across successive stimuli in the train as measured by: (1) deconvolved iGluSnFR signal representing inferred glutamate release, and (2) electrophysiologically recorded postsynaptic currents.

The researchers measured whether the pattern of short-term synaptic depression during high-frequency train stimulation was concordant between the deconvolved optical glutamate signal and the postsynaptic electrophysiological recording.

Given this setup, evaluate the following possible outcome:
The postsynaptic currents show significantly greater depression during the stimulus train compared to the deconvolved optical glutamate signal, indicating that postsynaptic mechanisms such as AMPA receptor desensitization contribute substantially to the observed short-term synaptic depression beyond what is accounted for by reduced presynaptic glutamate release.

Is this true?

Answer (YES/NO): NO